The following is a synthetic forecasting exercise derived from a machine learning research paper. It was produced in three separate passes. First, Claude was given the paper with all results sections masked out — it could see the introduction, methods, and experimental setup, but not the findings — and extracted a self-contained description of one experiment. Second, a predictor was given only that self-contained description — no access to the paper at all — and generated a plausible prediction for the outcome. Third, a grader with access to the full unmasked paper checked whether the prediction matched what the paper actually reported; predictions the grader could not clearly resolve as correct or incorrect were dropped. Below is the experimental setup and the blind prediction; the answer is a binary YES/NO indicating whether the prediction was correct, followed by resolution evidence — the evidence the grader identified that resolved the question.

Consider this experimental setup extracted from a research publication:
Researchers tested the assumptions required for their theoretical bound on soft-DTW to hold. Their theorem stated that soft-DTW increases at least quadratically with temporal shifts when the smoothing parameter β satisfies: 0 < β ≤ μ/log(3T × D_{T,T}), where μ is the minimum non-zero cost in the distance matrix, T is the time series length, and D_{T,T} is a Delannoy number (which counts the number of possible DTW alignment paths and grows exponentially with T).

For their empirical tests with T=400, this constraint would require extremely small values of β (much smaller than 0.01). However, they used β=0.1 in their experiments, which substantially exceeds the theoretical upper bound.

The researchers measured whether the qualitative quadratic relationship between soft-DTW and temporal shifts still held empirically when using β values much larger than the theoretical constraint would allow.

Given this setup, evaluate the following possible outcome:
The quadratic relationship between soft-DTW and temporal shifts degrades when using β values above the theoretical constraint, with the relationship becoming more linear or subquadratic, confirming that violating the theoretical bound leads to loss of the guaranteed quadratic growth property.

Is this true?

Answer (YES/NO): NO